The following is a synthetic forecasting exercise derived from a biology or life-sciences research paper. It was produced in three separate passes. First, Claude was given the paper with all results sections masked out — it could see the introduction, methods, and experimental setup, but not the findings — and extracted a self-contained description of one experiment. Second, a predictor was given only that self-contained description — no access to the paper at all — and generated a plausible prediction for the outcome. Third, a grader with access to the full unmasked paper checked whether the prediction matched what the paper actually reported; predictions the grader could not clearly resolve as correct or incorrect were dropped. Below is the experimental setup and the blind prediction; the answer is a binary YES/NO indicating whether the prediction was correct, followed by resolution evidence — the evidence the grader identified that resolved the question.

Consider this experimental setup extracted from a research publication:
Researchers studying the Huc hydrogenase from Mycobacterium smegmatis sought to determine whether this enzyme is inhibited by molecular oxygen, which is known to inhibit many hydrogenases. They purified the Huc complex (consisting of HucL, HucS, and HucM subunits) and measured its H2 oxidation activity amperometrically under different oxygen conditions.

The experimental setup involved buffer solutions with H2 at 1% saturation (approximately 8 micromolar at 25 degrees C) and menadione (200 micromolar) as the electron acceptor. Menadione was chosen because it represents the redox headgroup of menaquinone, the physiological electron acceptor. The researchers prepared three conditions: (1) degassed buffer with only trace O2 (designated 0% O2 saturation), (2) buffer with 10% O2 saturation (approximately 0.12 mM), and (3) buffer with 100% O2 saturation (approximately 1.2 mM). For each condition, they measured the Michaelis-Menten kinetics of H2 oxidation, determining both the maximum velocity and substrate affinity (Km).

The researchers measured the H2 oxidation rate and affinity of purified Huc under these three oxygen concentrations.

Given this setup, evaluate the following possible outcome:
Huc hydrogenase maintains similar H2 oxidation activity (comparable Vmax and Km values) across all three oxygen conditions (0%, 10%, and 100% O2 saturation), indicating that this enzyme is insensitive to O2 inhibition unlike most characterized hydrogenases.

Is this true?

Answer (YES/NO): YES